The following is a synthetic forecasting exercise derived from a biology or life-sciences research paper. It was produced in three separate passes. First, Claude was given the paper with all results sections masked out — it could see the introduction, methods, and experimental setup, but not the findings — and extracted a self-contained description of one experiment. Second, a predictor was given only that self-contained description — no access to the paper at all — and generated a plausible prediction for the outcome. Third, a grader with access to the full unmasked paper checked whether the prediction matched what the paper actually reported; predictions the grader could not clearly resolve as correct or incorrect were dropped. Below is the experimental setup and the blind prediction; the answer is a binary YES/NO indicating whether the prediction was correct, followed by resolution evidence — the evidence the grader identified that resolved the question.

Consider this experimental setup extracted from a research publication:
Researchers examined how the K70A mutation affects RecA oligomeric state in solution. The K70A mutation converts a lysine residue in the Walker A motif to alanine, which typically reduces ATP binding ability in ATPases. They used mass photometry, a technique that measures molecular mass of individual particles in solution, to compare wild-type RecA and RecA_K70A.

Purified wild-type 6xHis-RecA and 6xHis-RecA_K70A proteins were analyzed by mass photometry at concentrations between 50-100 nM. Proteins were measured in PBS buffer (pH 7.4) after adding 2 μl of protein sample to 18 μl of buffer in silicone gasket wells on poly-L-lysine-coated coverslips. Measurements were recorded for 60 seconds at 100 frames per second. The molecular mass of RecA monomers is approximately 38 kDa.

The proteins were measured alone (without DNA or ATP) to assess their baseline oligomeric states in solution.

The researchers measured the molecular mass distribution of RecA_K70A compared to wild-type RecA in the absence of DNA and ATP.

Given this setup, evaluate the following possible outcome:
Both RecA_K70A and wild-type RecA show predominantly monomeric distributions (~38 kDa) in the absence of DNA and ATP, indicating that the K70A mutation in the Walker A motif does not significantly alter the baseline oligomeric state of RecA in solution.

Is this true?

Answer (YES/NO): NO